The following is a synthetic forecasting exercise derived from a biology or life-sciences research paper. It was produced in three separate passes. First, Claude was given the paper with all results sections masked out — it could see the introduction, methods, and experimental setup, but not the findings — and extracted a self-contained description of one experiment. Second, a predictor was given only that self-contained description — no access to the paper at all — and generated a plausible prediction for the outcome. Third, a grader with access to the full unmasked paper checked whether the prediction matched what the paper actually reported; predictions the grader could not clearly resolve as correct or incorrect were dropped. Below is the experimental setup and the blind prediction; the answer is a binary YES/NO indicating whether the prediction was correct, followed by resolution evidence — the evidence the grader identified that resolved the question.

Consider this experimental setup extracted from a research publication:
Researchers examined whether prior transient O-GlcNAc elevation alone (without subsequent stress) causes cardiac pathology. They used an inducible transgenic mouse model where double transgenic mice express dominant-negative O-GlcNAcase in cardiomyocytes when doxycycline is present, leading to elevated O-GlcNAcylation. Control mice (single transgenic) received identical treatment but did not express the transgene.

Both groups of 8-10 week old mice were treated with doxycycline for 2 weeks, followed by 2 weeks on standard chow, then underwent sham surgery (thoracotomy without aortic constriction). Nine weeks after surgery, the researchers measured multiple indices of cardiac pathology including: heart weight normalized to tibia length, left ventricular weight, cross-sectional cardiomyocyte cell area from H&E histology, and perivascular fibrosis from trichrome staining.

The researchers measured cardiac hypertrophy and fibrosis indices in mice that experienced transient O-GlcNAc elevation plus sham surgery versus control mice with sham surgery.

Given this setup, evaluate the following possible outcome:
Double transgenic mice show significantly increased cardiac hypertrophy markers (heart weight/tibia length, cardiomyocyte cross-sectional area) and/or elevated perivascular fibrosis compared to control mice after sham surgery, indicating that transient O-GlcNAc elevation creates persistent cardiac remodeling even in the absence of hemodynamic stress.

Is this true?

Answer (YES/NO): NO